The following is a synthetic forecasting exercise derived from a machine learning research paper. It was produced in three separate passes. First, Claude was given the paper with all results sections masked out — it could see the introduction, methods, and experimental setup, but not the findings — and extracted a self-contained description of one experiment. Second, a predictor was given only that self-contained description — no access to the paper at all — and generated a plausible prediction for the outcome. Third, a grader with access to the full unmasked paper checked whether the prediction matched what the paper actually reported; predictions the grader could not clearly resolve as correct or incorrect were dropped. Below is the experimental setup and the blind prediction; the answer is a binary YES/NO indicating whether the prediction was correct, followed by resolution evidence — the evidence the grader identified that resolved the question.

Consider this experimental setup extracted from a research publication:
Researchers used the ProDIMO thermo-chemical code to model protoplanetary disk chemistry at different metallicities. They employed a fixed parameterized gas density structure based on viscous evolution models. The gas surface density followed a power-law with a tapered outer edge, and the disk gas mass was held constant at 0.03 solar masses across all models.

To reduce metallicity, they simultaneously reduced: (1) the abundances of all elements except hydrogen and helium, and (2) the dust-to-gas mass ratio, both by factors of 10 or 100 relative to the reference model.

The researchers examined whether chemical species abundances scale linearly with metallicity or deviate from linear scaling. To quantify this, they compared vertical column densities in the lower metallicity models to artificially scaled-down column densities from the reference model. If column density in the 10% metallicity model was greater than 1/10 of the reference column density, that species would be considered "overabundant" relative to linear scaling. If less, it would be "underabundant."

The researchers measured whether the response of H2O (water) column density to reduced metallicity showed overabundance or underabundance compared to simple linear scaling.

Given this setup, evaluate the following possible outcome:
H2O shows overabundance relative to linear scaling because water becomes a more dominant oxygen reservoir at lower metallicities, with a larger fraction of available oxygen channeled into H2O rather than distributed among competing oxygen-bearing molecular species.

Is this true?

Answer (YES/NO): NO